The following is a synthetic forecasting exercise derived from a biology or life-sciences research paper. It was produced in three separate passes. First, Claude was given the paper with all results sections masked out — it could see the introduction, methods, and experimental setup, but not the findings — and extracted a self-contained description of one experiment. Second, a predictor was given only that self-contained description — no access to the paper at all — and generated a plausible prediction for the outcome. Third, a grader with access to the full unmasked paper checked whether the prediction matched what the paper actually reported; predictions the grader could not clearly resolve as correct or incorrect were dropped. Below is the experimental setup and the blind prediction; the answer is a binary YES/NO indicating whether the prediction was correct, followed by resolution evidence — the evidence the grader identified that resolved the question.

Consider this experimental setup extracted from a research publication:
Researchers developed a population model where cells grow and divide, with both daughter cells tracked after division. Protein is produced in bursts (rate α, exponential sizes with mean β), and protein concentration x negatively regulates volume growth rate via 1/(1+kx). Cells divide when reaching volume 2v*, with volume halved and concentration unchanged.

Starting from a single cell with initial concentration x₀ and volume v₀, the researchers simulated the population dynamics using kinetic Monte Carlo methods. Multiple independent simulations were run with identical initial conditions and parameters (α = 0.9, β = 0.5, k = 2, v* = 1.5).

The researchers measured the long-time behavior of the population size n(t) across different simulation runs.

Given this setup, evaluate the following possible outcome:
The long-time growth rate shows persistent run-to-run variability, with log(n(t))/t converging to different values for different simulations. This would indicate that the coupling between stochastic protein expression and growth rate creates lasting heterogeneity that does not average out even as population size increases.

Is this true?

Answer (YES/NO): NO